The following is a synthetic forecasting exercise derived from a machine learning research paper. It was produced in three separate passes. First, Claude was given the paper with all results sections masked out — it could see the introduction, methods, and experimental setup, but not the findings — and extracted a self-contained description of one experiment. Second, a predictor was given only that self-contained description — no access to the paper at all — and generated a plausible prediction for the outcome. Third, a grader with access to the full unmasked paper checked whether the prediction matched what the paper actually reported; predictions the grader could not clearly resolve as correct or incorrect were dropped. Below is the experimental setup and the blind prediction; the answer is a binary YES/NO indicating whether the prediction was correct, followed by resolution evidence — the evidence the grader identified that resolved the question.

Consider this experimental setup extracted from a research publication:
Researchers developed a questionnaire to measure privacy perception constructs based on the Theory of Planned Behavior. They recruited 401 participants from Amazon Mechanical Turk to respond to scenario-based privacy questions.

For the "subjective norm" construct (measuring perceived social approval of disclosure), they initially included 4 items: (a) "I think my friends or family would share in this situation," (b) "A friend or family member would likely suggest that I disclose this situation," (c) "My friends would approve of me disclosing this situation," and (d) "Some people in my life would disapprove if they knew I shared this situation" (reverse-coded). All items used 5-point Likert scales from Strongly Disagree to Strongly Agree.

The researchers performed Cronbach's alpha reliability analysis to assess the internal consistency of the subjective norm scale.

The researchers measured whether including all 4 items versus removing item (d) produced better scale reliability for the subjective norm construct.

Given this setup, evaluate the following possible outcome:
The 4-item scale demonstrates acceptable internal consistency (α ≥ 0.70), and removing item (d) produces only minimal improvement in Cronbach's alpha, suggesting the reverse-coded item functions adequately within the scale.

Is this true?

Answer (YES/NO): NO